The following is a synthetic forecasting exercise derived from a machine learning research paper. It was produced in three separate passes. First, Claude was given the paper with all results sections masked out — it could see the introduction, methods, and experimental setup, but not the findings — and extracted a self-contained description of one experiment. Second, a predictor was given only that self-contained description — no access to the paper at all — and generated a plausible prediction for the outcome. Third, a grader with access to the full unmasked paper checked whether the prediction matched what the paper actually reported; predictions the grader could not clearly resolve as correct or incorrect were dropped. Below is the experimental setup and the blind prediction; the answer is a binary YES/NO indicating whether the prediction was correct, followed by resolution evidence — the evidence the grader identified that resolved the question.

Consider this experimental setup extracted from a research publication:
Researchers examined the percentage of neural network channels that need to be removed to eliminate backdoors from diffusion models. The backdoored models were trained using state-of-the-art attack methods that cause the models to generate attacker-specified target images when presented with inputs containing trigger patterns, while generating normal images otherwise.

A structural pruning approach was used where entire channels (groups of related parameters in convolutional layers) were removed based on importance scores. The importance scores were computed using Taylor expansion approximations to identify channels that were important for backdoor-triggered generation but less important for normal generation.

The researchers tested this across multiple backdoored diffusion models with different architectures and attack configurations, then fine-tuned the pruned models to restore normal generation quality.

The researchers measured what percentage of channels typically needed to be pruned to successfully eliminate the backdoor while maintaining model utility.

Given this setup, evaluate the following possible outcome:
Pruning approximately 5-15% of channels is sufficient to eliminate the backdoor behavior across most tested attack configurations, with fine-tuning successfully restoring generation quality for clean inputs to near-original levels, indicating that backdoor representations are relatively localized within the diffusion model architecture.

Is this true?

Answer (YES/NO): NO